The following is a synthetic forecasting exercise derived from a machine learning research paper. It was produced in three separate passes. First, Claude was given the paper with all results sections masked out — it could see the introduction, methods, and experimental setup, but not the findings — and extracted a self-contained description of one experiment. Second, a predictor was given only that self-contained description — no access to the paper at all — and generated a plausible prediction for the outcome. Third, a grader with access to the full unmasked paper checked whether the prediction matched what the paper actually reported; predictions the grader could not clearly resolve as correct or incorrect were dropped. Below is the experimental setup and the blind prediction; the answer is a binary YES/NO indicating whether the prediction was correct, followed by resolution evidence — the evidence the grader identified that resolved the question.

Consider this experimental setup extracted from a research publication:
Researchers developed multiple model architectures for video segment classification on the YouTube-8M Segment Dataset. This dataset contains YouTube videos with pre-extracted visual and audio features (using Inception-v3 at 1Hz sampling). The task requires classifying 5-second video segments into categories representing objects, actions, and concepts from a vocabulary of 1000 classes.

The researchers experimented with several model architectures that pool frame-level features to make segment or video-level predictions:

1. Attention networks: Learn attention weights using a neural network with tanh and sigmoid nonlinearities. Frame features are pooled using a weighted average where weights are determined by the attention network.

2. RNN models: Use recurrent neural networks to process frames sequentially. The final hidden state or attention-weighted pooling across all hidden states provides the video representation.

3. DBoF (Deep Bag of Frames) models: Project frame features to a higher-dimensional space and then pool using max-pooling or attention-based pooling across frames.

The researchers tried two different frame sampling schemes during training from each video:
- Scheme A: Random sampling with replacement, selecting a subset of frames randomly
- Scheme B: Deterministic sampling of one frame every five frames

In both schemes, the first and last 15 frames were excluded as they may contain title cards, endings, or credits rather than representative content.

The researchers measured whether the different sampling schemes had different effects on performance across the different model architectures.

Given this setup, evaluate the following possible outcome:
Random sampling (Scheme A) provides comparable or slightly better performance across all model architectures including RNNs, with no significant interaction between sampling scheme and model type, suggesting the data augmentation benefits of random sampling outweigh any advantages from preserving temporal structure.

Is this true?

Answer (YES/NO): NO